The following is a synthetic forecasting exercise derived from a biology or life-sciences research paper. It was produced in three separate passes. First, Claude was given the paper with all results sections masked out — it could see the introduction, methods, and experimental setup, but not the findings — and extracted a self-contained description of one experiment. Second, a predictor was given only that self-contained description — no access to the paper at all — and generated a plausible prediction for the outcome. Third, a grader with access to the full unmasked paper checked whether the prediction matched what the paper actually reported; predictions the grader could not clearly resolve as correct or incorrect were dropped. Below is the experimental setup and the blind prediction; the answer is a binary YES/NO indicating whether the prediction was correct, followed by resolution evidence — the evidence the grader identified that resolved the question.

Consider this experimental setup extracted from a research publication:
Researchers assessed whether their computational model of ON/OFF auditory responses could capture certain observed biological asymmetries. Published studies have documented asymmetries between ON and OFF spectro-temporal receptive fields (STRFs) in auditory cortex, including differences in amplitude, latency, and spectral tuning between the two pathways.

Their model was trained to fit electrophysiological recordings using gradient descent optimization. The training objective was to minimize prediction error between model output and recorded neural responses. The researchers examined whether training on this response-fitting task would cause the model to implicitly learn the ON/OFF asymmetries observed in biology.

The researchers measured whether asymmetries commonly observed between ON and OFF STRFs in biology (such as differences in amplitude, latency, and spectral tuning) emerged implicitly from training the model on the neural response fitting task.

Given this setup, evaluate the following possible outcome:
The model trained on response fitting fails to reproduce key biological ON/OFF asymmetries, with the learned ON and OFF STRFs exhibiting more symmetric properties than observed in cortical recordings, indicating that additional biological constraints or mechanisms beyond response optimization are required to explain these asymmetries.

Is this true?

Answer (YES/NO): YES